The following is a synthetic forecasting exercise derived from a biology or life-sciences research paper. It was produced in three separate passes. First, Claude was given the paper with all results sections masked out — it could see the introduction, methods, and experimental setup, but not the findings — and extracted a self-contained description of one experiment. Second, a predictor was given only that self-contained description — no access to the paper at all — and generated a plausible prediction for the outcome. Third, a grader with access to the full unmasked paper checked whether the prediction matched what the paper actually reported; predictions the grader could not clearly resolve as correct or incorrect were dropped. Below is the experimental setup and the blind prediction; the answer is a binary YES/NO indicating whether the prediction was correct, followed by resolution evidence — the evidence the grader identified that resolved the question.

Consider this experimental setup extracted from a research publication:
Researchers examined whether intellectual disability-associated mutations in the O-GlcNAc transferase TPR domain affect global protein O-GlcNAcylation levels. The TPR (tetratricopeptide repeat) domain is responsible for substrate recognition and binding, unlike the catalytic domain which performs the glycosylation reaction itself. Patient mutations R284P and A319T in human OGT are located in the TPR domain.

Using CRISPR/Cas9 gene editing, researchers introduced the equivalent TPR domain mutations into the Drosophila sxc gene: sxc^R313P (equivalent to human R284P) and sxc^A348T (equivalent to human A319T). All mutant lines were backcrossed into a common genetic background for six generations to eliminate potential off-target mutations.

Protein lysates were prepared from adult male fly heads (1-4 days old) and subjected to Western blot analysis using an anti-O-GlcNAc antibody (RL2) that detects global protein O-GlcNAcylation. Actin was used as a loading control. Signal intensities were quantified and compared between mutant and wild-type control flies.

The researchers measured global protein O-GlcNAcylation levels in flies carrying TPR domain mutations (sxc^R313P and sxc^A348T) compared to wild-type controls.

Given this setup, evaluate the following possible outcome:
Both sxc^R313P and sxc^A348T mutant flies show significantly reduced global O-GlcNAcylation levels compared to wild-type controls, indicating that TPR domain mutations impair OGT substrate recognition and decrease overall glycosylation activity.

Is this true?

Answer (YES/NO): NO